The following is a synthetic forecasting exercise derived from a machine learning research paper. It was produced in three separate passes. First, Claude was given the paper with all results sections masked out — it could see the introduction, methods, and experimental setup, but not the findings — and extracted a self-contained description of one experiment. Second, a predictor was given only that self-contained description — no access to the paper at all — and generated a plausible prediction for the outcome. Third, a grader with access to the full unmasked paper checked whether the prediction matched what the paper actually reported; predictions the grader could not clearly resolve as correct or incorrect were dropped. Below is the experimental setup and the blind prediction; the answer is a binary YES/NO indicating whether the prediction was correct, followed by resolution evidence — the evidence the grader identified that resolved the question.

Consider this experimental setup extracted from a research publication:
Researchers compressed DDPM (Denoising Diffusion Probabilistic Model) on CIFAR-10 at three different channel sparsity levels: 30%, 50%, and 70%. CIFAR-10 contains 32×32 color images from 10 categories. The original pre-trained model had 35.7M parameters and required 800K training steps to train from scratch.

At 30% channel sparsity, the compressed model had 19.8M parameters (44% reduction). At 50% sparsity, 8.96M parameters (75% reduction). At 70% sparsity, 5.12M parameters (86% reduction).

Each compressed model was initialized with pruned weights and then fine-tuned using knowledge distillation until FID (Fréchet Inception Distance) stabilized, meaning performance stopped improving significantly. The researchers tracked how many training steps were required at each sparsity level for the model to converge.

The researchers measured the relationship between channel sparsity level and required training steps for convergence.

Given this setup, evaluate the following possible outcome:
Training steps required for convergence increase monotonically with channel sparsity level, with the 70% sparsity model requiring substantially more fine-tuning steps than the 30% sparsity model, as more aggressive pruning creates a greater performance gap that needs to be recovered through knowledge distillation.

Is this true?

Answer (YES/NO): YES